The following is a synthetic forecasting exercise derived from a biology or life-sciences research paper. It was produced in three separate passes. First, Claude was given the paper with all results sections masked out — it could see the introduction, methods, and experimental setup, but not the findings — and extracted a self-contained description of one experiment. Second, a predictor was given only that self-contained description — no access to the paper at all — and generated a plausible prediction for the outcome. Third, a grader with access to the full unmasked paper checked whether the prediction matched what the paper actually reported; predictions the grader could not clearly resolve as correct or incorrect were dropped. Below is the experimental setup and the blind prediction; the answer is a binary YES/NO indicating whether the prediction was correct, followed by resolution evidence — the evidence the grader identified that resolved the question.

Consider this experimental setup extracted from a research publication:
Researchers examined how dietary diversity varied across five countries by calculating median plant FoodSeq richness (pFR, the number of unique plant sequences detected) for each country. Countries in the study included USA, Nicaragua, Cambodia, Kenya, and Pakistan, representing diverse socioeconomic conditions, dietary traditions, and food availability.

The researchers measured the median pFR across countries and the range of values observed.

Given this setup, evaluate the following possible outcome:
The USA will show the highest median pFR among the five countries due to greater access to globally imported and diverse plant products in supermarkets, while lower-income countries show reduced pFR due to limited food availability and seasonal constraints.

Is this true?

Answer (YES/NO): NO